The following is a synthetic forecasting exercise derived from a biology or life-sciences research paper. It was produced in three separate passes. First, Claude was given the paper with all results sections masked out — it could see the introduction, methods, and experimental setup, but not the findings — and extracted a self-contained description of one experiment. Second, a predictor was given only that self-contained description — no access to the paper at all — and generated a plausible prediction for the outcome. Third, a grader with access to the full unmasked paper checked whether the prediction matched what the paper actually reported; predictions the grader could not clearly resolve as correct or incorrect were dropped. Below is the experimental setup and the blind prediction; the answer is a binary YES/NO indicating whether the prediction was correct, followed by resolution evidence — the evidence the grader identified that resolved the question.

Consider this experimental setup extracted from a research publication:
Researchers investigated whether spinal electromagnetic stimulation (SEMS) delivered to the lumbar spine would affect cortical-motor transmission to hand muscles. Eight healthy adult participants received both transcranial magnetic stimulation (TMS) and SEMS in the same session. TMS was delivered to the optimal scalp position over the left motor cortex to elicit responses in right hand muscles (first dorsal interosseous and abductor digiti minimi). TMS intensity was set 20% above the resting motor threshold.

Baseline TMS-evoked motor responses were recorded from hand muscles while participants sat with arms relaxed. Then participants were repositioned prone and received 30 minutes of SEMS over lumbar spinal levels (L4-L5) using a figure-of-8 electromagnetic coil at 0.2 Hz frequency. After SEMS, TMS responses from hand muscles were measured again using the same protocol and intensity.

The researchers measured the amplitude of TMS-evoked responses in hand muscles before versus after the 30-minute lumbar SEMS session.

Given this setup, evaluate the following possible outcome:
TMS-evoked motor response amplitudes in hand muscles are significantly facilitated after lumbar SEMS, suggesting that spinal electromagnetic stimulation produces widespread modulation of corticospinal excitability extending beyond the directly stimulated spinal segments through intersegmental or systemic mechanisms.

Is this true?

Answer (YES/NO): NO